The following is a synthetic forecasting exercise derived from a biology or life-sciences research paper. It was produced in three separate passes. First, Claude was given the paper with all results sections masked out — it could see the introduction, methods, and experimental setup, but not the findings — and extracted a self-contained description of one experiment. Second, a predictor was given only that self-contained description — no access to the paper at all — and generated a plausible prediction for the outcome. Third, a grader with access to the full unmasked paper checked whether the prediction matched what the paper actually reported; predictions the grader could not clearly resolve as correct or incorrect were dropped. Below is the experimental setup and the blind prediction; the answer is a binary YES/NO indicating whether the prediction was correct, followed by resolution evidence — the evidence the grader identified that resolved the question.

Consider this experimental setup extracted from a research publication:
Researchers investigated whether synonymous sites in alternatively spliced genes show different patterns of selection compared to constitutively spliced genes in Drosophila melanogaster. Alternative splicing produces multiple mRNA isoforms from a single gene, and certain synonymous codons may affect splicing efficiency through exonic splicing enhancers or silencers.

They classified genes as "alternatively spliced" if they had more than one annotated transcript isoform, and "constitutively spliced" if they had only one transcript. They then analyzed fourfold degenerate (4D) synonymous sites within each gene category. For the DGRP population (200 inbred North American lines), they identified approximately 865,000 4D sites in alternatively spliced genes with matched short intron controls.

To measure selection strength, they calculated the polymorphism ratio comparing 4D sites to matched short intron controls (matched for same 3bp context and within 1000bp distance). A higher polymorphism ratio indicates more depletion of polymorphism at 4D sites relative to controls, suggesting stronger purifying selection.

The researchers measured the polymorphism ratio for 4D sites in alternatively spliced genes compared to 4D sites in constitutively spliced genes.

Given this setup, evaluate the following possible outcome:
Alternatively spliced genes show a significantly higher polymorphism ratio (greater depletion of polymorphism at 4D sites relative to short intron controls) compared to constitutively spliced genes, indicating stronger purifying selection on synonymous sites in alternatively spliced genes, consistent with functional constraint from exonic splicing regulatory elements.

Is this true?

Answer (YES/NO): YES